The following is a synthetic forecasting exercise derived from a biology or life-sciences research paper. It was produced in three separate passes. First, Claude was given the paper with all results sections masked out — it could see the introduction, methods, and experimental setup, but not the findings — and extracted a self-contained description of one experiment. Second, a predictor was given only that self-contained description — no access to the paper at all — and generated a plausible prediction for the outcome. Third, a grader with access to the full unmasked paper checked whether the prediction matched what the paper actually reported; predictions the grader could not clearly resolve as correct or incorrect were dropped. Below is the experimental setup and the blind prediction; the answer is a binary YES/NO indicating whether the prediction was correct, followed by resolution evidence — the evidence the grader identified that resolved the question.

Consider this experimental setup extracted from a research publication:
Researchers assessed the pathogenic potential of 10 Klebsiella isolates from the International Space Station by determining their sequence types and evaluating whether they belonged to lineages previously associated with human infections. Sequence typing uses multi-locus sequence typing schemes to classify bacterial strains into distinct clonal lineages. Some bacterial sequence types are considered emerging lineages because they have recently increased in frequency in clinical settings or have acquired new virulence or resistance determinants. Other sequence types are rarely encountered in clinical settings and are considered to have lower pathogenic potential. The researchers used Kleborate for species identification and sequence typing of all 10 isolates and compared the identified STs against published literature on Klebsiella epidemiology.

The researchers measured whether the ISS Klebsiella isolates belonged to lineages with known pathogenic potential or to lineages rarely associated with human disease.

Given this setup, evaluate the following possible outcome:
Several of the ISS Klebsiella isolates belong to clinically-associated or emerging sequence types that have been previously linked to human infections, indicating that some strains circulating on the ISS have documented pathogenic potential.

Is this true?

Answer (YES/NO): YES